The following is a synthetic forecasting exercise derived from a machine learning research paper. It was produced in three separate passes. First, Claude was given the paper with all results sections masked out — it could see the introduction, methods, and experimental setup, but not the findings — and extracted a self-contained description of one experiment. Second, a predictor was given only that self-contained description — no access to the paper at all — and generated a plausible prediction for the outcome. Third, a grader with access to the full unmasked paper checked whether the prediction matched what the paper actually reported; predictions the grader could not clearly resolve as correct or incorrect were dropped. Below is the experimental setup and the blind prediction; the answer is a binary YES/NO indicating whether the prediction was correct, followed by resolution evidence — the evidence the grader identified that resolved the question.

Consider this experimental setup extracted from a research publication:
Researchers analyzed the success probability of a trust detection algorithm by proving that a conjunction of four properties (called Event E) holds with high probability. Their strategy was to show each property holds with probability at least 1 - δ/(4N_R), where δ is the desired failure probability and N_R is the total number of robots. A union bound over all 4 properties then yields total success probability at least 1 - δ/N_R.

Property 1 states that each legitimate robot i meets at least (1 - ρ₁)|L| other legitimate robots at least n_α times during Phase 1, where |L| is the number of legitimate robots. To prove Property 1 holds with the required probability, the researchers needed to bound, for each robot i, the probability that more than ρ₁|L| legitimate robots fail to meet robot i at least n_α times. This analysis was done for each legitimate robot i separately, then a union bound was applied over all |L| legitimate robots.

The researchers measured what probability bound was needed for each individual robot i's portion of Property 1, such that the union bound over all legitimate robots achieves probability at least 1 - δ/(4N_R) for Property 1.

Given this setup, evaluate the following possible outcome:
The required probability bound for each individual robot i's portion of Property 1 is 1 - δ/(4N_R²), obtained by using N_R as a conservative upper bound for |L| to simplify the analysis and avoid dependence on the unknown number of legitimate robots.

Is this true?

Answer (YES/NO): NO